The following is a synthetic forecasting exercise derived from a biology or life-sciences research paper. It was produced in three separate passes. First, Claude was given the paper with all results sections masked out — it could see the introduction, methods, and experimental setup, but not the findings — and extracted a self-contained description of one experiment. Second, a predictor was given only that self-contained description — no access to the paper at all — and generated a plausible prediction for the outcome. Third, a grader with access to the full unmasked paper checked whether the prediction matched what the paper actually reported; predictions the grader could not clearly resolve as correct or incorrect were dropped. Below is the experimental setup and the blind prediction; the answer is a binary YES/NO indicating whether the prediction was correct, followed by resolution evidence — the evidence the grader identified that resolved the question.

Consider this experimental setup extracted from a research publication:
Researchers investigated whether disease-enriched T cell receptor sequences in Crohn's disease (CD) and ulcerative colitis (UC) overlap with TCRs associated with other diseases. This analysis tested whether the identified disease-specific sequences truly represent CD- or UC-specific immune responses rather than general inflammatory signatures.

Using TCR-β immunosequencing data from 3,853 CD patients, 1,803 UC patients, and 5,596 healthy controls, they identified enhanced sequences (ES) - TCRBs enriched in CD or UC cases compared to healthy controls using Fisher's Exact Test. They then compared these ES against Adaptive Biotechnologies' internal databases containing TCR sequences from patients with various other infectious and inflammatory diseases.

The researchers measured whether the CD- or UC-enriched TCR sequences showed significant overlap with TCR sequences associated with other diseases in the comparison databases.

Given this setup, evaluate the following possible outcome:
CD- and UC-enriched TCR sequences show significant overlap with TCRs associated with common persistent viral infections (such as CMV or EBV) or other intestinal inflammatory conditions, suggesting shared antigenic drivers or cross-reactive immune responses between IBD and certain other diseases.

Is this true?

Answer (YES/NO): NO